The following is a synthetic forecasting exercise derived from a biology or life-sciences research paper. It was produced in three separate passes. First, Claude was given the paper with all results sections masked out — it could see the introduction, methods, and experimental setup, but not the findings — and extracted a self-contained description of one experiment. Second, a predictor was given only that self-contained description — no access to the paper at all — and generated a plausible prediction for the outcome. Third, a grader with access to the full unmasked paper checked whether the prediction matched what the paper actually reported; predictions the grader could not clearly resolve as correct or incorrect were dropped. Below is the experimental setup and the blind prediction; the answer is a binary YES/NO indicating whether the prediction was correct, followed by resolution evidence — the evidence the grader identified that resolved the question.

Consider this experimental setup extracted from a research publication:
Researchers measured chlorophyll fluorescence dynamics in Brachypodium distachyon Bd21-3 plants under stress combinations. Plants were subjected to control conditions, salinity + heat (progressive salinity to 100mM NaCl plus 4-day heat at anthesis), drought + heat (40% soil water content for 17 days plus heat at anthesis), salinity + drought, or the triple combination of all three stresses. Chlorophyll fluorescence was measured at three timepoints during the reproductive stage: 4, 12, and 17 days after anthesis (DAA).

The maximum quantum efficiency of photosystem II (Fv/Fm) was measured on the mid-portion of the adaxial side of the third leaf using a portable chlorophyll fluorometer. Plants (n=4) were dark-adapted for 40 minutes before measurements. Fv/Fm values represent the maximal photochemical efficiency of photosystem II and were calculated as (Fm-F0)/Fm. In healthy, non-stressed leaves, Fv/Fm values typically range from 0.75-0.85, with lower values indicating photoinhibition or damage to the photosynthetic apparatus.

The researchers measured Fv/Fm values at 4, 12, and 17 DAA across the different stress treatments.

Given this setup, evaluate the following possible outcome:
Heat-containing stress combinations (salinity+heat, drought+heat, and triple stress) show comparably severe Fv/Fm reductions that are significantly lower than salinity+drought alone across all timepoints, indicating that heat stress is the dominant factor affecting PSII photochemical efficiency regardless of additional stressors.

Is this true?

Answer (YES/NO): NO